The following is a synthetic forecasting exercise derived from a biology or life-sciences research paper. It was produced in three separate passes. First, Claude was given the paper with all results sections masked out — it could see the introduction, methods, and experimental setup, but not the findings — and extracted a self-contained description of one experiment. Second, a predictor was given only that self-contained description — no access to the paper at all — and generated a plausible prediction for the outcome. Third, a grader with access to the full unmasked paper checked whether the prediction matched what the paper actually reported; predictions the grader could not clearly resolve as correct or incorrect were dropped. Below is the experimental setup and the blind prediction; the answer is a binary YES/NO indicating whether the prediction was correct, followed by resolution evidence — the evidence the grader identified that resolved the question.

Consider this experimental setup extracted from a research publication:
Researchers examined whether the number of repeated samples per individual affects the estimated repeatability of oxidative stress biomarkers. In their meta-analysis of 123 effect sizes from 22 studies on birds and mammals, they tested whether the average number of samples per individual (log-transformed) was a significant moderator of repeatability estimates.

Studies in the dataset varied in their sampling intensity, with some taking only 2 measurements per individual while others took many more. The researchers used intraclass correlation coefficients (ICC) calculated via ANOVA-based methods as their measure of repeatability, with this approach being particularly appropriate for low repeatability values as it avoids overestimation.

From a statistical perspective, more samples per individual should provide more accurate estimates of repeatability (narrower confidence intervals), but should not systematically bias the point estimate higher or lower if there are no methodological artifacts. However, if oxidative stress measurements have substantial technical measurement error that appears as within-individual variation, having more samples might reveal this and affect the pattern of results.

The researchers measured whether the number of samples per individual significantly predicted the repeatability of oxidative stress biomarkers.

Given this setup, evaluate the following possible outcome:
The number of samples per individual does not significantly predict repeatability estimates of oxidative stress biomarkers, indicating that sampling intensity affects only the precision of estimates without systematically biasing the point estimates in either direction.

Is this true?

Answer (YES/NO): NO